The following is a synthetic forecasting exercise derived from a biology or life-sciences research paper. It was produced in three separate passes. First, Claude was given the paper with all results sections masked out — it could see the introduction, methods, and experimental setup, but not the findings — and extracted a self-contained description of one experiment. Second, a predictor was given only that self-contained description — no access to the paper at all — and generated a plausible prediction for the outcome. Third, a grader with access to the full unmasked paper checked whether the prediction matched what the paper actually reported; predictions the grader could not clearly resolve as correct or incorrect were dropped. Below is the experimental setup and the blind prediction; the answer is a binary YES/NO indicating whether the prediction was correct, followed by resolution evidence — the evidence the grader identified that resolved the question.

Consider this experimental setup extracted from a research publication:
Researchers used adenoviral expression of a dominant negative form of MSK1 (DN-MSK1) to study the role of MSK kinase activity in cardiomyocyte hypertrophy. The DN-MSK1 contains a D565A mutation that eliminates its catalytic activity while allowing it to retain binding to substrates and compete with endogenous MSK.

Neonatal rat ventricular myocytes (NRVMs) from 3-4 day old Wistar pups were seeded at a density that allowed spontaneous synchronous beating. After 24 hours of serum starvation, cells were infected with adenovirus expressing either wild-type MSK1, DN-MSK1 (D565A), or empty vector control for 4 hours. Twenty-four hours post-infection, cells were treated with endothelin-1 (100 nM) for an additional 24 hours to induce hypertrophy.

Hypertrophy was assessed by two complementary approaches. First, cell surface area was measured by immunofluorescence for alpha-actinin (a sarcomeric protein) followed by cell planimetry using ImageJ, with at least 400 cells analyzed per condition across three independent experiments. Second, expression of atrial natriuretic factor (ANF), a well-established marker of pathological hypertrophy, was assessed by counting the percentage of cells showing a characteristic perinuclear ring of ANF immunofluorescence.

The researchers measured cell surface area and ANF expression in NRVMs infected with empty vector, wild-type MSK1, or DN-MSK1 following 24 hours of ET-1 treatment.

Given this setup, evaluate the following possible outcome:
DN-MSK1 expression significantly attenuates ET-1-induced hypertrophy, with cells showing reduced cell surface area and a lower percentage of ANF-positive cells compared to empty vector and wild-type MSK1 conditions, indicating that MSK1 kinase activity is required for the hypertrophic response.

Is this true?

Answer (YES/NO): NO